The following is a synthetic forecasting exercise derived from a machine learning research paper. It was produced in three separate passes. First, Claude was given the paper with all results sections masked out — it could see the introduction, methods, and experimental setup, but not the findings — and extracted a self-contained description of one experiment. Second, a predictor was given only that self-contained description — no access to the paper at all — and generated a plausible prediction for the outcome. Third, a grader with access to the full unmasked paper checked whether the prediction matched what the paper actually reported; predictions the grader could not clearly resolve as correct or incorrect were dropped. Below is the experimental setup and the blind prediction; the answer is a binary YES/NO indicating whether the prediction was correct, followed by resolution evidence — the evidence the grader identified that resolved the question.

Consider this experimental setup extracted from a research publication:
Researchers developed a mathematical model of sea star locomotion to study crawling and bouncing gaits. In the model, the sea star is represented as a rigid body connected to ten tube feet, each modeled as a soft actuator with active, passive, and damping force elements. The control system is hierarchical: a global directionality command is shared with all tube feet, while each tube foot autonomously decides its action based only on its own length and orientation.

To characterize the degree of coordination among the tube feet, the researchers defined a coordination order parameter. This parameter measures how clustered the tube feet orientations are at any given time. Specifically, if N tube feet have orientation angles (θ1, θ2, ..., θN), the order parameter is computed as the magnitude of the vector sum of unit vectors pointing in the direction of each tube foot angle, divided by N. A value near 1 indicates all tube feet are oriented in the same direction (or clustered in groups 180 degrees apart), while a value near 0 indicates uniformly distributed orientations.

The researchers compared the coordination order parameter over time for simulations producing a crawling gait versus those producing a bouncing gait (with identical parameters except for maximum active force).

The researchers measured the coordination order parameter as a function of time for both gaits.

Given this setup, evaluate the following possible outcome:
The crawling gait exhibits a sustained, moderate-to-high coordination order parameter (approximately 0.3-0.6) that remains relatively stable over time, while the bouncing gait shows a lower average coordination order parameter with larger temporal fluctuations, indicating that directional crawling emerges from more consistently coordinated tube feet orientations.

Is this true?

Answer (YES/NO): NO